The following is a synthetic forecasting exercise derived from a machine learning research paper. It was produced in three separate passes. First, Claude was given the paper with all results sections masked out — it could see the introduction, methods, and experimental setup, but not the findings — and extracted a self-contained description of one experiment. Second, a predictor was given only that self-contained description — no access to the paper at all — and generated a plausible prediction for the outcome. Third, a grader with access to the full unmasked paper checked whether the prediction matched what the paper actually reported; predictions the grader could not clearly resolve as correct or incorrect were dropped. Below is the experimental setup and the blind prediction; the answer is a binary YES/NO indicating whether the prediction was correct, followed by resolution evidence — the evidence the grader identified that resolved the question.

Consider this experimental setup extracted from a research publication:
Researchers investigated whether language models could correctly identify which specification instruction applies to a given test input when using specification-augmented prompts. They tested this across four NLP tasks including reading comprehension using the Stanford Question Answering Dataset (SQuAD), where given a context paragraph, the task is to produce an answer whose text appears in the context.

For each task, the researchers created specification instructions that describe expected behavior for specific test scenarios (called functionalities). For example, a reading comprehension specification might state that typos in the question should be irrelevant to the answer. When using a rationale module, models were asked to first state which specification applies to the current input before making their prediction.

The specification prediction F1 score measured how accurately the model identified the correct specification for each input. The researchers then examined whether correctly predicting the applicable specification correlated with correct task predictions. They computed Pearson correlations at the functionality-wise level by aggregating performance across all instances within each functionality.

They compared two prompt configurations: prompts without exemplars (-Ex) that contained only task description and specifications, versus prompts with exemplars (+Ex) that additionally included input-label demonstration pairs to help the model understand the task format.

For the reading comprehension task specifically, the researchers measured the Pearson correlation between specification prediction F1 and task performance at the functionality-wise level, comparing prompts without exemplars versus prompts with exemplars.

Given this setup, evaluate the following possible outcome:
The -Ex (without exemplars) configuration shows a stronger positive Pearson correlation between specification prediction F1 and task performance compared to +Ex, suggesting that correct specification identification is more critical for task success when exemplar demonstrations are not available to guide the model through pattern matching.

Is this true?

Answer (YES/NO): NO